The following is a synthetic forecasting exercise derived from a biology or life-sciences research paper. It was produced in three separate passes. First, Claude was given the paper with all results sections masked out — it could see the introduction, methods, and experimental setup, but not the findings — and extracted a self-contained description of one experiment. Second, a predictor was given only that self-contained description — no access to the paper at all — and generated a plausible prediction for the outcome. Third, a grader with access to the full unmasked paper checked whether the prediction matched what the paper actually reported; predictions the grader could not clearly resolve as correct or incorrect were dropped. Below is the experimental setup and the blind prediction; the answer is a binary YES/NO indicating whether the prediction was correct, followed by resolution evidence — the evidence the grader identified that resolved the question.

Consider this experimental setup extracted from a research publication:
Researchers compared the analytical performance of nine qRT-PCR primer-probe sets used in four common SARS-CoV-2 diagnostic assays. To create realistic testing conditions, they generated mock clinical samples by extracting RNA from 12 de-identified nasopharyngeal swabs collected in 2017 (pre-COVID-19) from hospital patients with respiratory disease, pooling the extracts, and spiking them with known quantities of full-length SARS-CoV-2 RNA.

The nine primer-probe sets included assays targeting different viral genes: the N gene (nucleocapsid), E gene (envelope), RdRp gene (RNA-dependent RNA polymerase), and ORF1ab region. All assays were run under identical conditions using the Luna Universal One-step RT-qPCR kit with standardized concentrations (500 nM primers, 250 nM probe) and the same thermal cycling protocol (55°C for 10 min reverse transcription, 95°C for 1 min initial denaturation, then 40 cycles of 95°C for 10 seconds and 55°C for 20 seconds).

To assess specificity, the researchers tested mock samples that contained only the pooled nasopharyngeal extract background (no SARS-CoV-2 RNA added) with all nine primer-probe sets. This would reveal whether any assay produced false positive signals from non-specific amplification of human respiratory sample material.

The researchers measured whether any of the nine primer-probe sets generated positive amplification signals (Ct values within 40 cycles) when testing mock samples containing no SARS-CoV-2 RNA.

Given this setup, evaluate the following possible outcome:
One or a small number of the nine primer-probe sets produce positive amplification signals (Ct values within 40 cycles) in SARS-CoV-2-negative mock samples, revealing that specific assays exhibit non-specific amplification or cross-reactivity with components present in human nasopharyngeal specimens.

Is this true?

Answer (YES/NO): YES